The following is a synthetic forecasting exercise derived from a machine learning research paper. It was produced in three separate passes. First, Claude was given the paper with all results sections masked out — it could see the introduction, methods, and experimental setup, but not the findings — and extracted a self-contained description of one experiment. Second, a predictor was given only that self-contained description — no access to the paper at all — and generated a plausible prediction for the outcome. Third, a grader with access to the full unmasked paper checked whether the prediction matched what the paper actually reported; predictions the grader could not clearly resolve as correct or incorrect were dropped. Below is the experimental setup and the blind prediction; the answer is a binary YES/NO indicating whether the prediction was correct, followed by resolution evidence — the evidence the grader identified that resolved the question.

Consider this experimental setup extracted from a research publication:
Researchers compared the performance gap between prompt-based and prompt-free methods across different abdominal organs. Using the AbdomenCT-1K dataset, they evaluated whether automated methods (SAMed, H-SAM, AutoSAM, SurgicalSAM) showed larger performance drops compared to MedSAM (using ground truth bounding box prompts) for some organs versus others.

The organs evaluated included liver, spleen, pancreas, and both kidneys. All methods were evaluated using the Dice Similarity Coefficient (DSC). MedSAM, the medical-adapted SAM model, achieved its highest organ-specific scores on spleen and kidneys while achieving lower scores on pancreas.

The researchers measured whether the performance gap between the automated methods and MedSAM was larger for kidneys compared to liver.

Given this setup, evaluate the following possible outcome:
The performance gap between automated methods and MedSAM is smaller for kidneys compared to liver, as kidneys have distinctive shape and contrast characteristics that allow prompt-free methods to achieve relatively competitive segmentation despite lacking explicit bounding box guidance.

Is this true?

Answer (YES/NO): NO